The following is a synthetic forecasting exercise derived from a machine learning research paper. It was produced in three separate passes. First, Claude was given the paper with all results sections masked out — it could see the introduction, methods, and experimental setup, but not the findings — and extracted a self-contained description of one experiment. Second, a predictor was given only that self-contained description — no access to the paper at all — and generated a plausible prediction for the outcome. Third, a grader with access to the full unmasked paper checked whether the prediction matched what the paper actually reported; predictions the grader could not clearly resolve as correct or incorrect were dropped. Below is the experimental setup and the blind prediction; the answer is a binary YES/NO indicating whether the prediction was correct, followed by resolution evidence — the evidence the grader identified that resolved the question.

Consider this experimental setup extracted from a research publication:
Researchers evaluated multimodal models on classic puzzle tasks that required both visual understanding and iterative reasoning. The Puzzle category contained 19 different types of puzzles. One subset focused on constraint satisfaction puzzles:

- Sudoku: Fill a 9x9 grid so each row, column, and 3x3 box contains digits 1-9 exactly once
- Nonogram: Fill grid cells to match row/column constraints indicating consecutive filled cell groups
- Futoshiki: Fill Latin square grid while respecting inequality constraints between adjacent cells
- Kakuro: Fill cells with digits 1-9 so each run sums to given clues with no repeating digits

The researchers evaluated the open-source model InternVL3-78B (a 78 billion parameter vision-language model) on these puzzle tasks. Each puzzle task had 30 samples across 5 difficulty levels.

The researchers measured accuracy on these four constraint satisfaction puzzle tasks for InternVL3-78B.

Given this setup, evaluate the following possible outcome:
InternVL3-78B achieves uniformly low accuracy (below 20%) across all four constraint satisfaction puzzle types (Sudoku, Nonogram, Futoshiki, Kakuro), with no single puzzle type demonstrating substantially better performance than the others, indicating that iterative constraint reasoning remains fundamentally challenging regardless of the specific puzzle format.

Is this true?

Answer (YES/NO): YES